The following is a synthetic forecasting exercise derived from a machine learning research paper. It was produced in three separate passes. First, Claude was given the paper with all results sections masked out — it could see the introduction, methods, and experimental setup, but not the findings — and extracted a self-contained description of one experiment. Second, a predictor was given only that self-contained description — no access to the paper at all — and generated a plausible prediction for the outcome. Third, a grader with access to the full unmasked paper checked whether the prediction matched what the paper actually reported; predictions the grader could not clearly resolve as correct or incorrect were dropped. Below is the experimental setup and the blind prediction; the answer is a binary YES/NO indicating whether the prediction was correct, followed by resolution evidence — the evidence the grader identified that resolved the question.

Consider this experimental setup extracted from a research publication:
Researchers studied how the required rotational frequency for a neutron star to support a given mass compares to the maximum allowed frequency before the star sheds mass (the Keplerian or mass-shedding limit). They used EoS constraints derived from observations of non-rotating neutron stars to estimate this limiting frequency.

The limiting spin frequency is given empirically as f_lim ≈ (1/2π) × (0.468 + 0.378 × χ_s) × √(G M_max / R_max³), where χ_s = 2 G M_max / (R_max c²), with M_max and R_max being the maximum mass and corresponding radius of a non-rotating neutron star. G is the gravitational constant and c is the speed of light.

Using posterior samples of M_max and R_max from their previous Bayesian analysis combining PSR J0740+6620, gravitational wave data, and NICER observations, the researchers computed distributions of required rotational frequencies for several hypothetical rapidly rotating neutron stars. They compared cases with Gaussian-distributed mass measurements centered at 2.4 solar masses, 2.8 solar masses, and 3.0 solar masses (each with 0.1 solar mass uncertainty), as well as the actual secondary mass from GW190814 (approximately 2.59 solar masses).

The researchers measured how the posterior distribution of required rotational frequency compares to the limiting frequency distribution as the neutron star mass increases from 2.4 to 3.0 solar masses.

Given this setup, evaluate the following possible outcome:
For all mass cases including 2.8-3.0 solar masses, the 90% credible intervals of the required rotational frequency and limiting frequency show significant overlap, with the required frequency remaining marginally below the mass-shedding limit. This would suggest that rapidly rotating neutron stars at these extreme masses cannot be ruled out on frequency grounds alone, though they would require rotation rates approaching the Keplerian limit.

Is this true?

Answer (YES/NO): NO